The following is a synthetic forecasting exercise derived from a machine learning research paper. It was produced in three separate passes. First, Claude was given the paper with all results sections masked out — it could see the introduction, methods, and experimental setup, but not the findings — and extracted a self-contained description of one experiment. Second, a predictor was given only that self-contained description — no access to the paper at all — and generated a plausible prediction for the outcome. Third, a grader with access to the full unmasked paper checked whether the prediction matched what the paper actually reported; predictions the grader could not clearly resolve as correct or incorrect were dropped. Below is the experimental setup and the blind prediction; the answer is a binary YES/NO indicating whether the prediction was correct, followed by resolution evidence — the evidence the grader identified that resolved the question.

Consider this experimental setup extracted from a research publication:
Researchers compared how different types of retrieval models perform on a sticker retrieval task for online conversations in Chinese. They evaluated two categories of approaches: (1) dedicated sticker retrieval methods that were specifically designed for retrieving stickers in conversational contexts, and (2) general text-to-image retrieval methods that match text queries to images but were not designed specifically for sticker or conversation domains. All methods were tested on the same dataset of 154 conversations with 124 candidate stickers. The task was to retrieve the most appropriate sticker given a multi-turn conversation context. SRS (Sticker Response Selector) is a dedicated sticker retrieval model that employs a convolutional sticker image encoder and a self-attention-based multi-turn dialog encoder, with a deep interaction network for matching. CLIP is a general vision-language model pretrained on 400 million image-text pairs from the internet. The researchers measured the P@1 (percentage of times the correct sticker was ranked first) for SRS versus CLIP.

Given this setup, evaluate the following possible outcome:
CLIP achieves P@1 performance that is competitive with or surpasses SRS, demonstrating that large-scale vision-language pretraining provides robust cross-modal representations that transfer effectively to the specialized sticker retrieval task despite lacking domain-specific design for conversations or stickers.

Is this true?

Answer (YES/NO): YES